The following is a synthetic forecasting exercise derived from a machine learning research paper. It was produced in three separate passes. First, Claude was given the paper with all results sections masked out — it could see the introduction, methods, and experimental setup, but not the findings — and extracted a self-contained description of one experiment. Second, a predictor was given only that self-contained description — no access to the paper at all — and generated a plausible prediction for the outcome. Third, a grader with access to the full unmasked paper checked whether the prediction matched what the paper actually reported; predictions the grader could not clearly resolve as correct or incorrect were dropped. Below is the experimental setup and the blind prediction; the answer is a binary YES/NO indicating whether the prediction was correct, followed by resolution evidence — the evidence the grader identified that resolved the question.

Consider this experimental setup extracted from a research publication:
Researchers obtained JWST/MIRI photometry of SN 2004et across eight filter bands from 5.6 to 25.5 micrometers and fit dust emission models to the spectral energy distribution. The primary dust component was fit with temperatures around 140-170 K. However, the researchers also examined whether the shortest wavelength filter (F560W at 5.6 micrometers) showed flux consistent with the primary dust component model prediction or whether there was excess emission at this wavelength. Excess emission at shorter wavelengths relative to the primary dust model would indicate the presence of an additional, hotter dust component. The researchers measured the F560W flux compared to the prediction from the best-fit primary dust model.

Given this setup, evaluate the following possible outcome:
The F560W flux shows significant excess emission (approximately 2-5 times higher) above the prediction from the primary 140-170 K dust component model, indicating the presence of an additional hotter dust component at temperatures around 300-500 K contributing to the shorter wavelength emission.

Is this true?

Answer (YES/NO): NO